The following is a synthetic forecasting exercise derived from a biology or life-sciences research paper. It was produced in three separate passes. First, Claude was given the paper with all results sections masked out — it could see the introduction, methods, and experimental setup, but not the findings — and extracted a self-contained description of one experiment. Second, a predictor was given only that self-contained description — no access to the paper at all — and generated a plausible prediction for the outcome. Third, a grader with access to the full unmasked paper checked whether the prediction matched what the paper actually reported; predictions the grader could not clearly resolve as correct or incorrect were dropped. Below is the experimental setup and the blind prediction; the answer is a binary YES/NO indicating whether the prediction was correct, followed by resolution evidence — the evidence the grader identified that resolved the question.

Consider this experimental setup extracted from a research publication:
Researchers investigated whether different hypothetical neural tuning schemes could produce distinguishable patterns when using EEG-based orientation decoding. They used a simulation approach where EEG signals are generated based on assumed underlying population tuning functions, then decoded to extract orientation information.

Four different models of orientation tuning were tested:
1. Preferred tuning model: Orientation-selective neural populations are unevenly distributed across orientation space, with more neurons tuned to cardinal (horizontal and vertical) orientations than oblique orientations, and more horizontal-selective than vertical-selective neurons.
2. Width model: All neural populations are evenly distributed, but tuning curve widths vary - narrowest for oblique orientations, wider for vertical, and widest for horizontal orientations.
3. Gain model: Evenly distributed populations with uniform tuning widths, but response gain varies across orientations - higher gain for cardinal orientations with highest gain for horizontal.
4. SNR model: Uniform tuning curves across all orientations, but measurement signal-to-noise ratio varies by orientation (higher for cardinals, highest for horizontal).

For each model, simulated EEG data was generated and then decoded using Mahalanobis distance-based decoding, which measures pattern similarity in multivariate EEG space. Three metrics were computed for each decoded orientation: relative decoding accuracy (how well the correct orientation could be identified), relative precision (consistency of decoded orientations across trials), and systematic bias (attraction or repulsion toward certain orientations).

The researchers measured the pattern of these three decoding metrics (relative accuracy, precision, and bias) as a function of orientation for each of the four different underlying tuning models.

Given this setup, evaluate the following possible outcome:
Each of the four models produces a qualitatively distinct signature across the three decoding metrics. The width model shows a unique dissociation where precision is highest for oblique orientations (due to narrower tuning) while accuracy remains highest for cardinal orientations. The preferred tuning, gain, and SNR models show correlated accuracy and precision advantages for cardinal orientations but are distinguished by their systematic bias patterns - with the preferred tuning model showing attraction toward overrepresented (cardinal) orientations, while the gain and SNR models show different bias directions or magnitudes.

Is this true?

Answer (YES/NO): NO